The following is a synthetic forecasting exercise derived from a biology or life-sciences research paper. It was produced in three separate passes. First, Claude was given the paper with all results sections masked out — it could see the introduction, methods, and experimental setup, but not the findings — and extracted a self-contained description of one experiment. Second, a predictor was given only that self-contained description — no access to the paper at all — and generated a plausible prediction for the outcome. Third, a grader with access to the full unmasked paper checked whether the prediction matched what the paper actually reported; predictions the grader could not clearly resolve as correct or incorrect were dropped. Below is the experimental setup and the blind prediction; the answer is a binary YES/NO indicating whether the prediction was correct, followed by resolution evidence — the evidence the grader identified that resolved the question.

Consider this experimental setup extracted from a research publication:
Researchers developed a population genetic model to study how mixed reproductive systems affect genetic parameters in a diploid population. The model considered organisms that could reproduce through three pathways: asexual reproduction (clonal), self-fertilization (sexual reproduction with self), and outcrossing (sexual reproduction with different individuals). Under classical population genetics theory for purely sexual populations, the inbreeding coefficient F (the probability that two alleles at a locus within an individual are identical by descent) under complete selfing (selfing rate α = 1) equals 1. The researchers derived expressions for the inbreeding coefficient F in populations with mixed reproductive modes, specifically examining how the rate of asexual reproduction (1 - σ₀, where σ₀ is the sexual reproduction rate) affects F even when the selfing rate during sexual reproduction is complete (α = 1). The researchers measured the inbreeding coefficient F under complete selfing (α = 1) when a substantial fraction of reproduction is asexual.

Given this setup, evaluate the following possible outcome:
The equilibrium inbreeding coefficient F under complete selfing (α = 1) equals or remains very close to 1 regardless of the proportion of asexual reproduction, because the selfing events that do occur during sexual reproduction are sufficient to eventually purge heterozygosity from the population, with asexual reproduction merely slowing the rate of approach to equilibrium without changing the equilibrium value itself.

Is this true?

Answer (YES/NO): NO